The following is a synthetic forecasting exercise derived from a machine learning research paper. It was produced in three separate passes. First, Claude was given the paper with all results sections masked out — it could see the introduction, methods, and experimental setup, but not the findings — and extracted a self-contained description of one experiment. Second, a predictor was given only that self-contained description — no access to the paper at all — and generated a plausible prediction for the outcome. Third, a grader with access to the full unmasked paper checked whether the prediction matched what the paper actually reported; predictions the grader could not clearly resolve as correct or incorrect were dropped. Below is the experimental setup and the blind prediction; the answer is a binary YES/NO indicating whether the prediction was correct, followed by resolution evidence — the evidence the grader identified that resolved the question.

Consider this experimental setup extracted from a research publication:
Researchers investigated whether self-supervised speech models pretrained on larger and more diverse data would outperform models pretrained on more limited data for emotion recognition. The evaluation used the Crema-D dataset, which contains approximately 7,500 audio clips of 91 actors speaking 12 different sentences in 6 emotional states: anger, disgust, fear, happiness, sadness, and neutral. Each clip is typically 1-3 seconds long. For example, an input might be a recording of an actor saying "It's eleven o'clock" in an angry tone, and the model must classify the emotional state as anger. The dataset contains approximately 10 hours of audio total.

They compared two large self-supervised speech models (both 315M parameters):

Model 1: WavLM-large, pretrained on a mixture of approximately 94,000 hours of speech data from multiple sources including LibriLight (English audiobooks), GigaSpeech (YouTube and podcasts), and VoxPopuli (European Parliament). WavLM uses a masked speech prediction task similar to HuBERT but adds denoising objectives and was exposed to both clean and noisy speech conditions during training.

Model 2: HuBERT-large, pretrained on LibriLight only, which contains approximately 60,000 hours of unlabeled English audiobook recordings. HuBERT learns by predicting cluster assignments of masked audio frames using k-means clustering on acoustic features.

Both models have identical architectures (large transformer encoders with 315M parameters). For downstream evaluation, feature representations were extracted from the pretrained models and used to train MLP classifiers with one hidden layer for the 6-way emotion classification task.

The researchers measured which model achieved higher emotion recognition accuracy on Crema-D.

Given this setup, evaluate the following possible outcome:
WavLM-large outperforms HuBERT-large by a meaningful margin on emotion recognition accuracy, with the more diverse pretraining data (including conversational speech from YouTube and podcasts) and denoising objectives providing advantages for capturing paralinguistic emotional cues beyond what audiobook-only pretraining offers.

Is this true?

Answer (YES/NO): NO